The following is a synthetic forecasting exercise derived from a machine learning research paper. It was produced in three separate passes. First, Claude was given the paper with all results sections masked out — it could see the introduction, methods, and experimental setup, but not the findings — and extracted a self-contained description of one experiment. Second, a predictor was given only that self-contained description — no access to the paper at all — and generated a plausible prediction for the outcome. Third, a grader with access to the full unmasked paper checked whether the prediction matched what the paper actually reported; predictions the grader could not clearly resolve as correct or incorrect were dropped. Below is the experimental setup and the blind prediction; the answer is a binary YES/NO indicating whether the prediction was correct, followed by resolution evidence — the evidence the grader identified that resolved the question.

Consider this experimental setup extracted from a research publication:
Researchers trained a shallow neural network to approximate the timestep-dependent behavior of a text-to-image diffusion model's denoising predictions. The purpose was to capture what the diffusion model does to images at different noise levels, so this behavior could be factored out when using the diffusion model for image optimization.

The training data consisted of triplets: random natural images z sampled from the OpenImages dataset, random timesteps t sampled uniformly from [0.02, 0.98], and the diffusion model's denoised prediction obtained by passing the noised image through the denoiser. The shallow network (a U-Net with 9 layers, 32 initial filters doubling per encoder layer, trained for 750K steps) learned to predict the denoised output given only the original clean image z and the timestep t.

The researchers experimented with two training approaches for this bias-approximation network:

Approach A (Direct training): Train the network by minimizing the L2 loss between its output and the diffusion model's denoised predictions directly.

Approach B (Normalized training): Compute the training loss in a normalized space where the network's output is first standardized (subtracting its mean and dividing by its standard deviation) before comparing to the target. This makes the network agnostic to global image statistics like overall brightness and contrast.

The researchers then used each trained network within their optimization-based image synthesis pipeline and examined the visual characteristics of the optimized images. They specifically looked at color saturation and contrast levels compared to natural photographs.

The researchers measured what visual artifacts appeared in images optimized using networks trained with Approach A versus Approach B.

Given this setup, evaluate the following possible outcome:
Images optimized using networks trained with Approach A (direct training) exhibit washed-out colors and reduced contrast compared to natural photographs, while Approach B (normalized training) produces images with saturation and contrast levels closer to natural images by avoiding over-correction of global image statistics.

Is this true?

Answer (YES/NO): NO